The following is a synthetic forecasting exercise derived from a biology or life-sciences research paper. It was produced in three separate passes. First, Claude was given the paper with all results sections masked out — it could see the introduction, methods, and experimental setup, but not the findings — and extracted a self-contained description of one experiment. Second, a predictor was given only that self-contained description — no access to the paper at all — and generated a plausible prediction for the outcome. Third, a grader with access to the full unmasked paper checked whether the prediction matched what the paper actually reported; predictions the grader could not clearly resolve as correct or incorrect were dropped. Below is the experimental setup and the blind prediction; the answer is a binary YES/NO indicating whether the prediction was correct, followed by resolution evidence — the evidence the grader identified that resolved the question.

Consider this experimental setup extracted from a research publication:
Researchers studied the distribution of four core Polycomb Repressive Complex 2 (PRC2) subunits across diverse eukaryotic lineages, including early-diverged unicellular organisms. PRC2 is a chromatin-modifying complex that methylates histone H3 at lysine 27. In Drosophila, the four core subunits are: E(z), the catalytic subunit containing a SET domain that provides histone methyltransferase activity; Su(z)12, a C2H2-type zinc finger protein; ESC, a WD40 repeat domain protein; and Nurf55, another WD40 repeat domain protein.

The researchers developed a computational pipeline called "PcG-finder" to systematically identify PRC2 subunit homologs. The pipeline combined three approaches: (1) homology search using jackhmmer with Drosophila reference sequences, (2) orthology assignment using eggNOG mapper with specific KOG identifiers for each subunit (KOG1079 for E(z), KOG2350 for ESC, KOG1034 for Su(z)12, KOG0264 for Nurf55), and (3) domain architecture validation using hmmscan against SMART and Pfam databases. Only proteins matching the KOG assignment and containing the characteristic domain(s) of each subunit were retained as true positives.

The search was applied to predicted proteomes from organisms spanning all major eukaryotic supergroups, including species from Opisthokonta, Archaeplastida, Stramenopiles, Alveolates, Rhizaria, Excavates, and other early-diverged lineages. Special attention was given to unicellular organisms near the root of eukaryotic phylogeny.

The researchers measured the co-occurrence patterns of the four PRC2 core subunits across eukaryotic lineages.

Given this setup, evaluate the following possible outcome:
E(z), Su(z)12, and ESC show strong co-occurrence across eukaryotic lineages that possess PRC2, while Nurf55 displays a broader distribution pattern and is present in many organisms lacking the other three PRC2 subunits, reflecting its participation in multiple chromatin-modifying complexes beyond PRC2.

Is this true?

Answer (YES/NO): NO